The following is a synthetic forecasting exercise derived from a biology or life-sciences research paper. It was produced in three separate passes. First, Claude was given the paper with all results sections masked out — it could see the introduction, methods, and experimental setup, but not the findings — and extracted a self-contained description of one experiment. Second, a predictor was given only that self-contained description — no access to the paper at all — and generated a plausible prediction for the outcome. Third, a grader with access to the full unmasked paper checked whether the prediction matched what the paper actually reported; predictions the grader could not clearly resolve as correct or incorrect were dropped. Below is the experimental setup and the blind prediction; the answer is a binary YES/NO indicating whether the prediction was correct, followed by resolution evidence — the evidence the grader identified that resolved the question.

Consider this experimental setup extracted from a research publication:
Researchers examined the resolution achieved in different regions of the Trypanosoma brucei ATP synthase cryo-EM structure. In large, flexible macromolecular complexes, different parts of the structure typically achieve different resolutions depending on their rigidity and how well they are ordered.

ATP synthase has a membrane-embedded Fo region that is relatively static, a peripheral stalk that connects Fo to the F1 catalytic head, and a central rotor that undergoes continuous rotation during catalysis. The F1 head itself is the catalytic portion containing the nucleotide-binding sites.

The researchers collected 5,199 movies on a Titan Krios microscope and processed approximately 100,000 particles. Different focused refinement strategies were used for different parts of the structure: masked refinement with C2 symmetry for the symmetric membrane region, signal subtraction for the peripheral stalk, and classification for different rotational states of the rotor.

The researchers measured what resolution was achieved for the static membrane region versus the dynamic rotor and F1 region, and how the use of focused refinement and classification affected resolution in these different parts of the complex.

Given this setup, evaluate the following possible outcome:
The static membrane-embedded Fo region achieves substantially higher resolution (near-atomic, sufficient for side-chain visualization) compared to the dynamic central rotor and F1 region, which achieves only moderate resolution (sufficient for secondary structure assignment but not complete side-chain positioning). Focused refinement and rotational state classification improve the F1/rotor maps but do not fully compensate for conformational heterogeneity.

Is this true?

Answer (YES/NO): YES